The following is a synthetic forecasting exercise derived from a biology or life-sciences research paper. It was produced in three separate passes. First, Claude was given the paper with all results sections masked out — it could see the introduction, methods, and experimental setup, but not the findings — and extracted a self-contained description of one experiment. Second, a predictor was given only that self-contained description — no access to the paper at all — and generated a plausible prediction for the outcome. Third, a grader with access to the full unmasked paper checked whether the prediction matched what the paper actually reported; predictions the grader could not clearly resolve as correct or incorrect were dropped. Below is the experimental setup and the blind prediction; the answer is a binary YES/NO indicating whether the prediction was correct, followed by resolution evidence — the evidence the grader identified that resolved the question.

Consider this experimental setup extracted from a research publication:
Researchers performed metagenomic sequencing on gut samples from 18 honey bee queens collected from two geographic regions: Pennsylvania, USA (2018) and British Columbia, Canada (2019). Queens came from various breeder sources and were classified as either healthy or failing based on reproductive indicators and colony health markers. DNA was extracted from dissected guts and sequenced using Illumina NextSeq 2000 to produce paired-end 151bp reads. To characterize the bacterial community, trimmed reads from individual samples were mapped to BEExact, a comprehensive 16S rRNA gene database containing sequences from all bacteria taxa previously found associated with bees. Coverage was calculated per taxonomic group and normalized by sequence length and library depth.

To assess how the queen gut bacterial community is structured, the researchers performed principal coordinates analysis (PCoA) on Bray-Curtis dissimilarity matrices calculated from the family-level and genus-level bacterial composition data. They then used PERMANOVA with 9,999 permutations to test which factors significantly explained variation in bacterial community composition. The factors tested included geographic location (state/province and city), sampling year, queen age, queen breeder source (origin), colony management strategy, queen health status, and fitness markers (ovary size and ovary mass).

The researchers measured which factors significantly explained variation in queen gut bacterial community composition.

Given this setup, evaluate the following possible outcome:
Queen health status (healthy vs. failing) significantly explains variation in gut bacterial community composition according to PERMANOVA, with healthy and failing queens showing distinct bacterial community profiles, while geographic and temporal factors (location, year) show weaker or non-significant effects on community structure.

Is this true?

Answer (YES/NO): NO